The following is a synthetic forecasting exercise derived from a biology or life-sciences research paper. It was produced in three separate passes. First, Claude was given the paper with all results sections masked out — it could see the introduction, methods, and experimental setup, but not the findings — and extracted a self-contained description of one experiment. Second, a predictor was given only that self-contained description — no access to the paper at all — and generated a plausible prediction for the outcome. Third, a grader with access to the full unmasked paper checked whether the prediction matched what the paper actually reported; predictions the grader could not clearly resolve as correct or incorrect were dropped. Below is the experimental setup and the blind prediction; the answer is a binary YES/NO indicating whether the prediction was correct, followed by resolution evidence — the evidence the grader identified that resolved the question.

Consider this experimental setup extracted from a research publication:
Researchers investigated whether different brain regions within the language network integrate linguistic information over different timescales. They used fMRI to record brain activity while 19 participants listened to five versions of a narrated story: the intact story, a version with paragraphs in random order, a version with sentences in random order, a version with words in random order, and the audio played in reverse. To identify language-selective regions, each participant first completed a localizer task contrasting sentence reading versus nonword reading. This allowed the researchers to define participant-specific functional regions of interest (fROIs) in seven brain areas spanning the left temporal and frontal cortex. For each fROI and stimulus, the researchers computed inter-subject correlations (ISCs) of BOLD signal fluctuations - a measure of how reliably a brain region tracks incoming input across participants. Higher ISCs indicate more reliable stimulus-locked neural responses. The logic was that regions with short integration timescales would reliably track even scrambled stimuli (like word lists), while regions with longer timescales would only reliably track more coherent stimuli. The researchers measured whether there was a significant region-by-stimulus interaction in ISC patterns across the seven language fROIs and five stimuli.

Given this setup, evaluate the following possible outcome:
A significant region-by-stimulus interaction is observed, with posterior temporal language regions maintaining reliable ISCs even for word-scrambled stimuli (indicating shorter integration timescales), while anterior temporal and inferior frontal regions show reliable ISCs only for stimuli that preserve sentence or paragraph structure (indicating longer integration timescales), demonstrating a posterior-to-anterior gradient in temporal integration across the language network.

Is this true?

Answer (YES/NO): NO